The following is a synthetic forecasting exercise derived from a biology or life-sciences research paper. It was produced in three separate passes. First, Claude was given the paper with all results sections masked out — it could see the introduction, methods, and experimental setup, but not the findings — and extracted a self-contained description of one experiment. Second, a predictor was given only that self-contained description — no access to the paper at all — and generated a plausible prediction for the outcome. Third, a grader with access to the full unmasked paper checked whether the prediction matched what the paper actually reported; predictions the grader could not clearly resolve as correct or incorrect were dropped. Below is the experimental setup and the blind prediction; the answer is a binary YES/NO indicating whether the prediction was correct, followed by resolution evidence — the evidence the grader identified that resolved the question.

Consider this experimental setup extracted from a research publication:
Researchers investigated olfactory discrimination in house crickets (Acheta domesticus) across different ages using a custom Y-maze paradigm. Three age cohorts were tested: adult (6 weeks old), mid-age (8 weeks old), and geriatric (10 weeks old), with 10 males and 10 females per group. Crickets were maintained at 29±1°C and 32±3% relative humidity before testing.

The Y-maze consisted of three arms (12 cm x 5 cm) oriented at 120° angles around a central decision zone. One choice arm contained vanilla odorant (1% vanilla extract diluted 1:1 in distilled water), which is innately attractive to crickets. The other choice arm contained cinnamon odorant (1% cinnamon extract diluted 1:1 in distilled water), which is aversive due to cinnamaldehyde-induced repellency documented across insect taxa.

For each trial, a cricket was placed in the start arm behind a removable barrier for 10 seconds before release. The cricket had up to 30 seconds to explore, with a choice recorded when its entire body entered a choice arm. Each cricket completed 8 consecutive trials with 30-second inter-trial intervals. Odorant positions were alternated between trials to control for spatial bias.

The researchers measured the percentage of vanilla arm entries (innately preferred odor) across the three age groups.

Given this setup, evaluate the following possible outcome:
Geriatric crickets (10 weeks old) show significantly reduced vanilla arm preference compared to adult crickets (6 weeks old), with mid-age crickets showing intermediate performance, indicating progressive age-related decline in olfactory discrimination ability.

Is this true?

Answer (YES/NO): NO